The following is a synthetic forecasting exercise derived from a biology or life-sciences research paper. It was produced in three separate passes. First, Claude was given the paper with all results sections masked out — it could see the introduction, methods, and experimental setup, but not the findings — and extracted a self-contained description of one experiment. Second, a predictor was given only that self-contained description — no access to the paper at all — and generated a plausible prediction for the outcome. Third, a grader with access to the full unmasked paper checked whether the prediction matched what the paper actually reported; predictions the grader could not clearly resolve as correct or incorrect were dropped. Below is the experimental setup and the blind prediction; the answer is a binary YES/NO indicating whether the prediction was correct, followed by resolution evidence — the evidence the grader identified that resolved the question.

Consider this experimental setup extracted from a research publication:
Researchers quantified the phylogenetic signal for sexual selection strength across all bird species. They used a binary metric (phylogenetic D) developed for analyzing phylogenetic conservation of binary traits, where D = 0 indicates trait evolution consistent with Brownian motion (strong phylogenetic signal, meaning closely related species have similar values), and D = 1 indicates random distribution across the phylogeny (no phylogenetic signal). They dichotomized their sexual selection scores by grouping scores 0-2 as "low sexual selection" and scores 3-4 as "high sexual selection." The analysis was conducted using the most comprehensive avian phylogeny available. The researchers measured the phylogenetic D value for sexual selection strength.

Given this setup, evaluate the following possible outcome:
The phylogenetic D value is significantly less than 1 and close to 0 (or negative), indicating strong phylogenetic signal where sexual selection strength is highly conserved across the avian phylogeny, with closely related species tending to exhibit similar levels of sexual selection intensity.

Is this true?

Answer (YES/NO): YES